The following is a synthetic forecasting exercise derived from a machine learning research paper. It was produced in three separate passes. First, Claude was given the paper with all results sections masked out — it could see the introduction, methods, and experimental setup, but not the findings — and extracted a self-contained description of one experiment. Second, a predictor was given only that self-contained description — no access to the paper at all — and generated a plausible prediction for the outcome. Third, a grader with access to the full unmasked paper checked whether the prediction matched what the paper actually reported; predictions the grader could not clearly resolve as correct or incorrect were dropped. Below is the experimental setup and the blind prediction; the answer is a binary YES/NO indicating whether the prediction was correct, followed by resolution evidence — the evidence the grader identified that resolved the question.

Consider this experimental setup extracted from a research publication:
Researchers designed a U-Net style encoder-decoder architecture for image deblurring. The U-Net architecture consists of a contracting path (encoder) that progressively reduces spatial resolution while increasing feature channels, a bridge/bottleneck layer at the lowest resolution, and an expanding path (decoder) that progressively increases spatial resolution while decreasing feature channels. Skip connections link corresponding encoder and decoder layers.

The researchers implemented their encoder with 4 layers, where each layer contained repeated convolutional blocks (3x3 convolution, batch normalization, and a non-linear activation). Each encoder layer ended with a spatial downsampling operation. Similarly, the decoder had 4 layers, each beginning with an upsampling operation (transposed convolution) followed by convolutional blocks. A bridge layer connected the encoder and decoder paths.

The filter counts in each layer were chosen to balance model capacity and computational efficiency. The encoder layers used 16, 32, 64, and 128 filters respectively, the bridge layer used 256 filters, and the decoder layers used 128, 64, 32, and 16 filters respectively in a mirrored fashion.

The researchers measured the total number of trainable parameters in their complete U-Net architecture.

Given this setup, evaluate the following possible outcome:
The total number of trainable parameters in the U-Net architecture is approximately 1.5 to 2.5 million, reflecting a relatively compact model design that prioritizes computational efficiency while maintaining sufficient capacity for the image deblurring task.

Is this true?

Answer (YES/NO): NO